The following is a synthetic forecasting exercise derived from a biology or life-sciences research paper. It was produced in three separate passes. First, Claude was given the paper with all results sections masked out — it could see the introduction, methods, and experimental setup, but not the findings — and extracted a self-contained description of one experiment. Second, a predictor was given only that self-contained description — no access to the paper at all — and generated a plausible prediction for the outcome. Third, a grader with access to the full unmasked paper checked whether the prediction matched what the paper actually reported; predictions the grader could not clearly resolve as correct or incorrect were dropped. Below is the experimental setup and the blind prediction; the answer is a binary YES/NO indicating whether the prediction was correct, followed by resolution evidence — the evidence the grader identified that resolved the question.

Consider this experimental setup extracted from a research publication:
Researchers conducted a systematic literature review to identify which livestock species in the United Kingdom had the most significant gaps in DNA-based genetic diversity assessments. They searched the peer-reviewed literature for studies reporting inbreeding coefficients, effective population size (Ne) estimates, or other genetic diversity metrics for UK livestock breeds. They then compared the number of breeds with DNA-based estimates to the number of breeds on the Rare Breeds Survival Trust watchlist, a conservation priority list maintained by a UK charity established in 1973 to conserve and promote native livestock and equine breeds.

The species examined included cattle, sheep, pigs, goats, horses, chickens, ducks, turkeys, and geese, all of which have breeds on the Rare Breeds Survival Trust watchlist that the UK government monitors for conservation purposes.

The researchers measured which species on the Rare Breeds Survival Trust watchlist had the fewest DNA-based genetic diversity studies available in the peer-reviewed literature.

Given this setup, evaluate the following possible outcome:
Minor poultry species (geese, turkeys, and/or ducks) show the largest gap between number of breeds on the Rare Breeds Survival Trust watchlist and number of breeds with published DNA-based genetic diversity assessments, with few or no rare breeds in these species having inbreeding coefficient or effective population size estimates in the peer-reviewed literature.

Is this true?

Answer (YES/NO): YES